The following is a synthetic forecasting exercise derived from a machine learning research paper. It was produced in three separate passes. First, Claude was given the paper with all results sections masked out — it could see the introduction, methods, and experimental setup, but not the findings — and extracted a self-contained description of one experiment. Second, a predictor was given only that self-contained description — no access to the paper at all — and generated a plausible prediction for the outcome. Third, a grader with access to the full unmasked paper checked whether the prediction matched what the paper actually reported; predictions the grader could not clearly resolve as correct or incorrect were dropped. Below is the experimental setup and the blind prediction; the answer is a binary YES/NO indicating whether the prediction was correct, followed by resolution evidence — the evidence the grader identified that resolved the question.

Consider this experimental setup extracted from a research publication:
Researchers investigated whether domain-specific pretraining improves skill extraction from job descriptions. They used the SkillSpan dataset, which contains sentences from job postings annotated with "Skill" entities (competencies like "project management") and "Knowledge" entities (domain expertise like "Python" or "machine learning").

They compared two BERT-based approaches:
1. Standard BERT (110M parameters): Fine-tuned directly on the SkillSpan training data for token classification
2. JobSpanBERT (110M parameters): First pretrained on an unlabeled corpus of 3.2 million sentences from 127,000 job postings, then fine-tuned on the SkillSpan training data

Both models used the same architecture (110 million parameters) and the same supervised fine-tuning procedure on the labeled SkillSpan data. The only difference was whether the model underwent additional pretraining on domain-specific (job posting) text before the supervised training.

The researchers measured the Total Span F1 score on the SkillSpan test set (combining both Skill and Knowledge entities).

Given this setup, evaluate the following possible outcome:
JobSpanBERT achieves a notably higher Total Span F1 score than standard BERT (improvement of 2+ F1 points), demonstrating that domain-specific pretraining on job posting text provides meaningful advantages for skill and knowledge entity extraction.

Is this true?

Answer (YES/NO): NO